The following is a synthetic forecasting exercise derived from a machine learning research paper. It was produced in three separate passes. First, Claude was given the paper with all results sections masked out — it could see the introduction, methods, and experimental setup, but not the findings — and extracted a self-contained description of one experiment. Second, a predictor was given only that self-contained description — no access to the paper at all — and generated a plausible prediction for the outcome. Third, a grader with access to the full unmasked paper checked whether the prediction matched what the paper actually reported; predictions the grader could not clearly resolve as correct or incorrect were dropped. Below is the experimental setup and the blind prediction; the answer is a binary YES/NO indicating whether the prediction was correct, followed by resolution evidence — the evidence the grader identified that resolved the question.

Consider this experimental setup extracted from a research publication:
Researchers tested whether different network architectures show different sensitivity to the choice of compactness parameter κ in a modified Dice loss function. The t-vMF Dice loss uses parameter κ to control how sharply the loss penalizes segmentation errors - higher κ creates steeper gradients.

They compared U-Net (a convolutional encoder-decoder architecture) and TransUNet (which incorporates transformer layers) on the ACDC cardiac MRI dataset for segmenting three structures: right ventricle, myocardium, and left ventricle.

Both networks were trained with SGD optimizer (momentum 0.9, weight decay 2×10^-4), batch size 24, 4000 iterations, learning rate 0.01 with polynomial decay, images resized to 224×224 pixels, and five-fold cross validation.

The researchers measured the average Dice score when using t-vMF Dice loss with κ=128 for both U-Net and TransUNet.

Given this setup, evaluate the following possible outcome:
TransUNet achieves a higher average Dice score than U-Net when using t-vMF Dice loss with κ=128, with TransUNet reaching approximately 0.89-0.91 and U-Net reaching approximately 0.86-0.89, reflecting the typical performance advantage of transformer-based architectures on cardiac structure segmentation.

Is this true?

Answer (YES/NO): NO